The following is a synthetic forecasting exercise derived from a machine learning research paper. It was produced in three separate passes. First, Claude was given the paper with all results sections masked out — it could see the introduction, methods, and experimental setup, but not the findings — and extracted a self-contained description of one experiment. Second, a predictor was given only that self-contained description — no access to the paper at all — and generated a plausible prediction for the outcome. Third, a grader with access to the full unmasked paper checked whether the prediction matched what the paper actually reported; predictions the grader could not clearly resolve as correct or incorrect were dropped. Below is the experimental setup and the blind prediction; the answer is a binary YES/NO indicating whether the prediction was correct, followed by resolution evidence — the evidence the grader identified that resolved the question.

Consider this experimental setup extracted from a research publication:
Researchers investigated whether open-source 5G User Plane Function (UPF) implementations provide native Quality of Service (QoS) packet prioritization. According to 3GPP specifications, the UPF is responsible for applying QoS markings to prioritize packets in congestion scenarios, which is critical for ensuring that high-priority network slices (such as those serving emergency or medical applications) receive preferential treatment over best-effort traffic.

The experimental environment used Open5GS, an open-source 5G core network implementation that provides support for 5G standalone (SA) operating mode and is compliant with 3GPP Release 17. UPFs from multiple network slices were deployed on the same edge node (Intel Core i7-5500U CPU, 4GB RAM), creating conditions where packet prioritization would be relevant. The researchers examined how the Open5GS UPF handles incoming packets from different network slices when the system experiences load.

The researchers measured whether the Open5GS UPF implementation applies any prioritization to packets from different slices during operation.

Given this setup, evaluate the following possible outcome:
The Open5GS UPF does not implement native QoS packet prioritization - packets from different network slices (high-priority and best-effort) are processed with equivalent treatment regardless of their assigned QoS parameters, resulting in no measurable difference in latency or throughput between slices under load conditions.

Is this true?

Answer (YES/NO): YES